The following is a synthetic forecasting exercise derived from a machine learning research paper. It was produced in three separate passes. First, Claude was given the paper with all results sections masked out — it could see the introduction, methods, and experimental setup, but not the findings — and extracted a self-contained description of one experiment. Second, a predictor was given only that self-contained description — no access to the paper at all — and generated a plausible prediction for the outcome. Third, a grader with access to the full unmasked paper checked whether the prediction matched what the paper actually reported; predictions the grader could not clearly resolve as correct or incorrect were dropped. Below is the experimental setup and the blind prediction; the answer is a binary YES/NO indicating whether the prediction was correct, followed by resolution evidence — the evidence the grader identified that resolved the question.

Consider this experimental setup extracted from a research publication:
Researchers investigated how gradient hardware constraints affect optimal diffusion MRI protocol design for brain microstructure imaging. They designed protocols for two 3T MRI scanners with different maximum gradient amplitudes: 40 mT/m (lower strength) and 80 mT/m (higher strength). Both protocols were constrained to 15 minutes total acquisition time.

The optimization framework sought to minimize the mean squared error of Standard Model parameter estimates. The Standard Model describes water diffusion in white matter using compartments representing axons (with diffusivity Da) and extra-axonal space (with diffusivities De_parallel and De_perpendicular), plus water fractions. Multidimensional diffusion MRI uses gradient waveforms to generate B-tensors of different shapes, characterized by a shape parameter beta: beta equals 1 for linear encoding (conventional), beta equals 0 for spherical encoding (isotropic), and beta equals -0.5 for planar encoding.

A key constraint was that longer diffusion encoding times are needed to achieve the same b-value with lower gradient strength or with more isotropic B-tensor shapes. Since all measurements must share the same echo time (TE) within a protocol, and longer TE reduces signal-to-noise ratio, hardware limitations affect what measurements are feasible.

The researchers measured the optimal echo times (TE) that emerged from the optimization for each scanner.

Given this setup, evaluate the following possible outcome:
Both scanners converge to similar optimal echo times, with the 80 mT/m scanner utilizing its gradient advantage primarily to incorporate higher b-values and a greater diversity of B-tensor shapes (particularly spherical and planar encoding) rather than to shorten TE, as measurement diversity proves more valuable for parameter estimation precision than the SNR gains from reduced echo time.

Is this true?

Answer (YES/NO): NO